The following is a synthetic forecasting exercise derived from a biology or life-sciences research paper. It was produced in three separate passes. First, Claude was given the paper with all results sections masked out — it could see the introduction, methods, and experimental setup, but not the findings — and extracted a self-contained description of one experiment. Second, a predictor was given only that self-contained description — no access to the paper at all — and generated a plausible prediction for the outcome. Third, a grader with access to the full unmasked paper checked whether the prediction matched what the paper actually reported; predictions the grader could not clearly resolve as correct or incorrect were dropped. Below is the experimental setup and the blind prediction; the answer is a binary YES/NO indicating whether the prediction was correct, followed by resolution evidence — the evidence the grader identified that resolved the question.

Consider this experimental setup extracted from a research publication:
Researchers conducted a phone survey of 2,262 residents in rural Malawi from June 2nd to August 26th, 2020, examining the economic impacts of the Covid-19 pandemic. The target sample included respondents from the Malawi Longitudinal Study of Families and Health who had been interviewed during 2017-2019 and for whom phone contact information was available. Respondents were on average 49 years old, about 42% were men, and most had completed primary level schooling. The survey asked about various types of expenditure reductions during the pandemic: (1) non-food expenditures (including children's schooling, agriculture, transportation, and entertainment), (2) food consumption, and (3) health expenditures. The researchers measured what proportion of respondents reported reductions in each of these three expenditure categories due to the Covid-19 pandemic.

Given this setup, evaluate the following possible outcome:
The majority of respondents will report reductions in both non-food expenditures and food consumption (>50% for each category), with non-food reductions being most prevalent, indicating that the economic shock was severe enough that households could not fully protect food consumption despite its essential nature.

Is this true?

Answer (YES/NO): NO